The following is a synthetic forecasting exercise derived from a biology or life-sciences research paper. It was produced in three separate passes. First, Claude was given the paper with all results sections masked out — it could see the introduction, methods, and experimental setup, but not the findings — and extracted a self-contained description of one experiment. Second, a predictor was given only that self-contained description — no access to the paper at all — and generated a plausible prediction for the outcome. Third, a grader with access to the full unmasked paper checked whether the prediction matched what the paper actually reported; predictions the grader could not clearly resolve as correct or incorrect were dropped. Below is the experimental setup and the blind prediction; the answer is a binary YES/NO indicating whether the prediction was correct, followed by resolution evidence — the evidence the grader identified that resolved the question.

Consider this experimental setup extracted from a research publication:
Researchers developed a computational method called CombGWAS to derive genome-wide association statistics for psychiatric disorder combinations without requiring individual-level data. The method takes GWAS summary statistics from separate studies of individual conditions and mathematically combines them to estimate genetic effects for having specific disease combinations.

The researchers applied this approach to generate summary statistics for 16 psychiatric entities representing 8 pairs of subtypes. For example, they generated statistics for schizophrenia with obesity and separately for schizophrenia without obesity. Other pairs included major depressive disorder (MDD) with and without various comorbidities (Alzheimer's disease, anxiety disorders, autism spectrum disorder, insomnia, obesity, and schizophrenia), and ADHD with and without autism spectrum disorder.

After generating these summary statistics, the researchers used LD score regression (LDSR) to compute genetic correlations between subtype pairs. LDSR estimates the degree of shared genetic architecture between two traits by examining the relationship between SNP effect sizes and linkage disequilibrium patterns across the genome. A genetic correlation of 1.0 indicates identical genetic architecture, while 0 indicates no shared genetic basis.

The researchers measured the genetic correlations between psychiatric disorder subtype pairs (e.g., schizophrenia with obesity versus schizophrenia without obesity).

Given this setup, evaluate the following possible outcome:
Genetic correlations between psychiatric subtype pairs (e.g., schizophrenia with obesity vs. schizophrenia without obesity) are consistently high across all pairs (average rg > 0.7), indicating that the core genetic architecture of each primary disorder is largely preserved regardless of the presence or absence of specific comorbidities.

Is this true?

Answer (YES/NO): NO